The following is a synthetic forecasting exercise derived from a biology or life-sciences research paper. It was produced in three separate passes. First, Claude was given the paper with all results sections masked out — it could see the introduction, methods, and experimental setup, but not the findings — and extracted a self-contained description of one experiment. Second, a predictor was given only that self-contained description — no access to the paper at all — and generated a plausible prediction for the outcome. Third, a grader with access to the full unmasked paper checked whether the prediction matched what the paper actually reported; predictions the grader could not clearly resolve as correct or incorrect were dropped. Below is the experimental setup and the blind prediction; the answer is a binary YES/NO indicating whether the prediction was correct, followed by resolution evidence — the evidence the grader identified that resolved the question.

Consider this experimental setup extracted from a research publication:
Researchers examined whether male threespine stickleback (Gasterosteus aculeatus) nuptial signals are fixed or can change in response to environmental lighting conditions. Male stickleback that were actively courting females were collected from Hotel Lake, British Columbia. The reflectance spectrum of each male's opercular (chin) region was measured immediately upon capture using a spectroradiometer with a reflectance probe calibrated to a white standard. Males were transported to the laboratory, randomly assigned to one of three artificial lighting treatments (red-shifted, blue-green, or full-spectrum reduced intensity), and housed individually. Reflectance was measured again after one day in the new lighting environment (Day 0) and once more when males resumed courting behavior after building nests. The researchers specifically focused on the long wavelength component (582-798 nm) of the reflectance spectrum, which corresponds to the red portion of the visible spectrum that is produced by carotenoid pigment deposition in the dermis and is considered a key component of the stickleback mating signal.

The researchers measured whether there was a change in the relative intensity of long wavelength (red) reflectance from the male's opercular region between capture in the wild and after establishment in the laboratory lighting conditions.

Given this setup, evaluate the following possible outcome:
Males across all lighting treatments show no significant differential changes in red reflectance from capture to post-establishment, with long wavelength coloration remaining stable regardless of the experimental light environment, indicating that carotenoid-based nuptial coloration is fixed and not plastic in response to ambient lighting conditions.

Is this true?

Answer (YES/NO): NO